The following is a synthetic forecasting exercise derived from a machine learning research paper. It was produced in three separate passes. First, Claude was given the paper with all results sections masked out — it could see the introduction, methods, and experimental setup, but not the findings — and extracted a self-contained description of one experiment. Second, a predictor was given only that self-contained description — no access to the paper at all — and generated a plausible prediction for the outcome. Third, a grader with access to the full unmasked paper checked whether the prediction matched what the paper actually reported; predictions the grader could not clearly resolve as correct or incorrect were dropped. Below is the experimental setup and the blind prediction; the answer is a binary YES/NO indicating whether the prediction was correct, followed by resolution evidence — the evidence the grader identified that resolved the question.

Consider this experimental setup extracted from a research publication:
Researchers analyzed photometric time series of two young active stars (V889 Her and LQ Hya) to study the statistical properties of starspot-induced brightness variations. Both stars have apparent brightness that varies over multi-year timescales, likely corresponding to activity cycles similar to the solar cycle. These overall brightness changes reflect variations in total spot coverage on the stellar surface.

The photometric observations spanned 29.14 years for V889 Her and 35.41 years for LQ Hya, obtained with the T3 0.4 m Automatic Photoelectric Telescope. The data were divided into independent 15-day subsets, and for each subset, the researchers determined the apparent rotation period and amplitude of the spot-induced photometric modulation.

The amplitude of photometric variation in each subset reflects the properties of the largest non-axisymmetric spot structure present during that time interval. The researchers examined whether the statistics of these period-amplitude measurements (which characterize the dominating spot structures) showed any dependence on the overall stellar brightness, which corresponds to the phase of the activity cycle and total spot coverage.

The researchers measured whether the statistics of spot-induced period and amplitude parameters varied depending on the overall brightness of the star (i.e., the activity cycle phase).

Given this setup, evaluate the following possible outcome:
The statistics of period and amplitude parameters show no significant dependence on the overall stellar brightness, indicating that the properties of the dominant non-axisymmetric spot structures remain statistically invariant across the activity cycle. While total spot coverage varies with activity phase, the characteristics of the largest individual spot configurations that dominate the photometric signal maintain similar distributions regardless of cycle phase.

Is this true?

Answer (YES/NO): YES